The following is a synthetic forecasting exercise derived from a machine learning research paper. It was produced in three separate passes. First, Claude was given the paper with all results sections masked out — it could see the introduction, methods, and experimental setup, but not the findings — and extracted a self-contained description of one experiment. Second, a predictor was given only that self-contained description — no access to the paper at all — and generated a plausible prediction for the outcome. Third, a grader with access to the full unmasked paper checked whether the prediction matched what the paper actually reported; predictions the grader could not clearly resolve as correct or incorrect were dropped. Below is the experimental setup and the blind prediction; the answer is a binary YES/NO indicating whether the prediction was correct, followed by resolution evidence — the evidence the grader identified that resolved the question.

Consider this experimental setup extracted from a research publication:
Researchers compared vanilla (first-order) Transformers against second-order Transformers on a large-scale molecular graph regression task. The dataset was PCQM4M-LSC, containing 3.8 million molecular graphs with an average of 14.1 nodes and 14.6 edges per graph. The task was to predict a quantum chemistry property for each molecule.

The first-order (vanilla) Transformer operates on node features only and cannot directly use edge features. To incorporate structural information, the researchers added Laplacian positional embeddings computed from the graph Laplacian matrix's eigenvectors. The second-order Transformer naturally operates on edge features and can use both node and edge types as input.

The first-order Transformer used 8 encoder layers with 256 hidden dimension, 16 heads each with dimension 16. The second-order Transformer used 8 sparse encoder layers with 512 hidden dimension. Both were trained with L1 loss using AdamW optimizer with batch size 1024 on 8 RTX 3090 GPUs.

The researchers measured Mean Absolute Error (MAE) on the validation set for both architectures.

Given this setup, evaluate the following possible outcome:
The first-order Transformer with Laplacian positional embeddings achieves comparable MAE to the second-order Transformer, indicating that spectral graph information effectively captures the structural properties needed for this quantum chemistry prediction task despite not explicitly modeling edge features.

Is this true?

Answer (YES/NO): NO